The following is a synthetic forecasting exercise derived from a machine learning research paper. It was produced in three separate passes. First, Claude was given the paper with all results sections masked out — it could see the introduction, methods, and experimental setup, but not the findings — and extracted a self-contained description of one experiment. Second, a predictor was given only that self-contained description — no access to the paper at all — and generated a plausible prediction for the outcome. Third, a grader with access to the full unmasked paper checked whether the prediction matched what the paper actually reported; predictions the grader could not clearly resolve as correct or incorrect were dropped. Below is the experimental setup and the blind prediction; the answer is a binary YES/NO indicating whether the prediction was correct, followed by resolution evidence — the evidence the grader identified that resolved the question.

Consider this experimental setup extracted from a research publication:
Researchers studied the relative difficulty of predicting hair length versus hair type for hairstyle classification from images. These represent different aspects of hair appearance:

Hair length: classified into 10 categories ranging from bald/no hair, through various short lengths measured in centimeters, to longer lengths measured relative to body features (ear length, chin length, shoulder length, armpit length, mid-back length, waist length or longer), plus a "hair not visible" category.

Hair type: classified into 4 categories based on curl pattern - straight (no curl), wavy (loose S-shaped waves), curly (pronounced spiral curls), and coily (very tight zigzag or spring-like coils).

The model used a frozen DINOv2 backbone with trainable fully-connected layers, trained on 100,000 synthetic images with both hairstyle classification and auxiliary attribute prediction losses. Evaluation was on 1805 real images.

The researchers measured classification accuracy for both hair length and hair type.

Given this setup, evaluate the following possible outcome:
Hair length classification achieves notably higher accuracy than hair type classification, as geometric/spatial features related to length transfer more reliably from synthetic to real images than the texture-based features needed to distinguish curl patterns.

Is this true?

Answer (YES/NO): NO